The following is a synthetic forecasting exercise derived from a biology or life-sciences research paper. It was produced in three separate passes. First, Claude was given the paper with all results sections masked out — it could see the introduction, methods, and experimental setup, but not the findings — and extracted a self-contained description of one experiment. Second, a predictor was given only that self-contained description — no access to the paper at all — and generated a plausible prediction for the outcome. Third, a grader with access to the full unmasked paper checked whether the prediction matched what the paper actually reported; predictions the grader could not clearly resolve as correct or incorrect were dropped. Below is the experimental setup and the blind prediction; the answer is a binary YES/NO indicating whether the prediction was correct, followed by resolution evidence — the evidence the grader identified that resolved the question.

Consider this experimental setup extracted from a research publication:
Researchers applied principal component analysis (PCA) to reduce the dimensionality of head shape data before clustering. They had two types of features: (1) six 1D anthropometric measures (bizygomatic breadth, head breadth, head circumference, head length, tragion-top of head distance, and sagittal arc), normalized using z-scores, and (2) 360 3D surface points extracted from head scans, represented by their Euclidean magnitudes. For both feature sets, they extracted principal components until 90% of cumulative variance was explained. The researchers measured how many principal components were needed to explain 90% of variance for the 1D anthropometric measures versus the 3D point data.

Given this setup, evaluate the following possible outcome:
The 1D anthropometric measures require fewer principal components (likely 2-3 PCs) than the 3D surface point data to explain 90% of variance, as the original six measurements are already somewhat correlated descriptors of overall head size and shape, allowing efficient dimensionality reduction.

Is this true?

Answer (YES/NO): NO